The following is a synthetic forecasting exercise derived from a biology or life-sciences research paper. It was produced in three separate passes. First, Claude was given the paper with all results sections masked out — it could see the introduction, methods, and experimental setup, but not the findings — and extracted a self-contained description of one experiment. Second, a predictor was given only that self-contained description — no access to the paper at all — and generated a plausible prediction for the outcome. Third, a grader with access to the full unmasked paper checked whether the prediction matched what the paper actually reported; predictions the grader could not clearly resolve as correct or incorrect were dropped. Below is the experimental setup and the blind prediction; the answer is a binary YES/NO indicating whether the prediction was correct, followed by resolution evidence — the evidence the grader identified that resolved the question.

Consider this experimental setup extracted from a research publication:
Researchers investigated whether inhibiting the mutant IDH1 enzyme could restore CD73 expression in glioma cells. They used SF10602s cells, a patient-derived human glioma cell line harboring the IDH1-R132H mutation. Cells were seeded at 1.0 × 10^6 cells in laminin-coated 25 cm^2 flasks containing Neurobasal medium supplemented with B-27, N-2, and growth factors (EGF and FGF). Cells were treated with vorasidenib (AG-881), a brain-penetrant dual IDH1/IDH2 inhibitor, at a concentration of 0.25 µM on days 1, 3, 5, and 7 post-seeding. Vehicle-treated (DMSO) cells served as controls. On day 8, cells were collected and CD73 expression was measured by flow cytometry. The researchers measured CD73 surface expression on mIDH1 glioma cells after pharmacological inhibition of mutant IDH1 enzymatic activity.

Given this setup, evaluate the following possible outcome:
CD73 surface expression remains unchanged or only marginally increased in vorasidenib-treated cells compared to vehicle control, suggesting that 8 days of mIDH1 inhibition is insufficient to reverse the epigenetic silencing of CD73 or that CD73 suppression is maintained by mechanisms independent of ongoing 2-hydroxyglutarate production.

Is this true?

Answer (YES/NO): NO